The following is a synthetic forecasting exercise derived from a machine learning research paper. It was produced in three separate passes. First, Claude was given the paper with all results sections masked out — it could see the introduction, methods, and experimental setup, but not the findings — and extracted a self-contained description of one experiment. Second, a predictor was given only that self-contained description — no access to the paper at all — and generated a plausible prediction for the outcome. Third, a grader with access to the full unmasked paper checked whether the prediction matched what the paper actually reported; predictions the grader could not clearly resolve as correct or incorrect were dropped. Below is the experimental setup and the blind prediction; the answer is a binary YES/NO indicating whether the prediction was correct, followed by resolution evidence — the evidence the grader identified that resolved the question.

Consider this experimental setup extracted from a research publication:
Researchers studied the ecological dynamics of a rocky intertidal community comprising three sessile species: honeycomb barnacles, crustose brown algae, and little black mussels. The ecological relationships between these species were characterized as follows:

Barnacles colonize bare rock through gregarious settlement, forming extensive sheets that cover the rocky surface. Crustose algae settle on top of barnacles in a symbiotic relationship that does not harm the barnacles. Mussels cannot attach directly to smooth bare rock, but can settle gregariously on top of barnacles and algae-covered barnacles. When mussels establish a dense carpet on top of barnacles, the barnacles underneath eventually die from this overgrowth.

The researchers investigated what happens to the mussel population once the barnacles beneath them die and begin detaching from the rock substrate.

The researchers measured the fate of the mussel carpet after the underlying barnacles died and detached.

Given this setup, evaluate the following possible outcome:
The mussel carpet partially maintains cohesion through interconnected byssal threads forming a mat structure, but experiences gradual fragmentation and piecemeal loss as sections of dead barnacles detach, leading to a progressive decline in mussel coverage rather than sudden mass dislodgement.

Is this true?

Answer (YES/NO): NO